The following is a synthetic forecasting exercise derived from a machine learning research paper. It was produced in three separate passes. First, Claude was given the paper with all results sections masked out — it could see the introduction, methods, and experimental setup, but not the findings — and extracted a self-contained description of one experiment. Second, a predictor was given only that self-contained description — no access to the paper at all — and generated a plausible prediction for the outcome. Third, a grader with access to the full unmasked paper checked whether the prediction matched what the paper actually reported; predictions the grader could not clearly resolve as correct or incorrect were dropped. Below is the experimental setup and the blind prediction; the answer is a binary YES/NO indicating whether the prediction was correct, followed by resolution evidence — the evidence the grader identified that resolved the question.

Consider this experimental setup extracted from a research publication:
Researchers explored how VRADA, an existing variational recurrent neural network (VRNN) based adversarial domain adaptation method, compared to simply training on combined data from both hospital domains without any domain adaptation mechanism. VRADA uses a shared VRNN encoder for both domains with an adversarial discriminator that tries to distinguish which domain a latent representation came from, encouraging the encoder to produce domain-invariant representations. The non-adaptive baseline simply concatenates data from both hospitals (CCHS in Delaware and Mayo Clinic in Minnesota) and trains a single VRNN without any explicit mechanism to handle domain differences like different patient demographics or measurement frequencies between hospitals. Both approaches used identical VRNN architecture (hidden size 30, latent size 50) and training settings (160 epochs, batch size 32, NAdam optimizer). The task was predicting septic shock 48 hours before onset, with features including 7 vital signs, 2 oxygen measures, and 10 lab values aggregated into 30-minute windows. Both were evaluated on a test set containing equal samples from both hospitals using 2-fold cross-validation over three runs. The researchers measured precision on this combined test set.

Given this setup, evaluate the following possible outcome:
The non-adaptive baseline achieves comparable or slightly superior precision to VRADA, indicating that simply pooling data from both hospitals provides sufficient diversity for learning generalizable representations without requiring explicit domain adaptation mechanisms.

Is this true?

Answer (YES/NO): NO